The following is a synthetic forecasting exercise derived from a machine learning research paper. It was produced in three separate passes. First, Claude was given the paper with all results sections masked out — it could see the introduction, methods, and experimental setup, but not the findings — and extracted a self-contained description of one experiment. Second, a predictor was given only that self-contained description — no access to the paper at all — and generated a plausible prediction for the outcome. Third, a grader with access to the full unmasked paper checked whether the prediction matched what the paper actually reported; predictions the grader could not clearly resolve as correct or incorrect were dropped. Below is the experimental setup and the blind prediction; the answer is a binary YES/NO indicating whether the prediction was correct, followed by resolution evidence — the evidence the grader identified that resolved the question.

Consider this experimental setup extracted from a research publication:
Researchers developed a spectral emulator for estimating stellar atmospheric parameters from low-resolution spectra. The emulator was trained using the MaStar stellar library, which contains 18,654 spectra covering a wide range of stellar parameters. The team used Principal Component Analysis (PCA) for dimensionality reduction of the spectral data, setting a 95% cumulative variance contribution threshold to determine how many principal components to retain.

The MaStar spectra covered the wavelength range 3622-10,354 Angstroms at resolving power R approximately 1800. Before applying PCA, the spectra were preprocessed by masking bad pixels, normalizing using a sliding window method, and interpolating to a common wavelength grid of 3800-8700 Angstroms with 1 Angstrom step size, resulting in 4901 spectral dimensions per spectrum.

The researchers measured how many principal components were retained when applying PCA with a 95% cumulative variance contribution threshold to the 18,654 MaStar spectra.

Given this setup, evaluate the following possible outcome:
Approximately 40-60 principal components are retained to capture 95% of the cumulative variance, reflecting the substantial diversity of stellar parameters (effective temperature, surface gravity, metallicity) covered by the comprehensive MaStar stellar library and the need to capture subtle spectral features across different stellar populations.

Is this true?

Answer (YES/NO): NO